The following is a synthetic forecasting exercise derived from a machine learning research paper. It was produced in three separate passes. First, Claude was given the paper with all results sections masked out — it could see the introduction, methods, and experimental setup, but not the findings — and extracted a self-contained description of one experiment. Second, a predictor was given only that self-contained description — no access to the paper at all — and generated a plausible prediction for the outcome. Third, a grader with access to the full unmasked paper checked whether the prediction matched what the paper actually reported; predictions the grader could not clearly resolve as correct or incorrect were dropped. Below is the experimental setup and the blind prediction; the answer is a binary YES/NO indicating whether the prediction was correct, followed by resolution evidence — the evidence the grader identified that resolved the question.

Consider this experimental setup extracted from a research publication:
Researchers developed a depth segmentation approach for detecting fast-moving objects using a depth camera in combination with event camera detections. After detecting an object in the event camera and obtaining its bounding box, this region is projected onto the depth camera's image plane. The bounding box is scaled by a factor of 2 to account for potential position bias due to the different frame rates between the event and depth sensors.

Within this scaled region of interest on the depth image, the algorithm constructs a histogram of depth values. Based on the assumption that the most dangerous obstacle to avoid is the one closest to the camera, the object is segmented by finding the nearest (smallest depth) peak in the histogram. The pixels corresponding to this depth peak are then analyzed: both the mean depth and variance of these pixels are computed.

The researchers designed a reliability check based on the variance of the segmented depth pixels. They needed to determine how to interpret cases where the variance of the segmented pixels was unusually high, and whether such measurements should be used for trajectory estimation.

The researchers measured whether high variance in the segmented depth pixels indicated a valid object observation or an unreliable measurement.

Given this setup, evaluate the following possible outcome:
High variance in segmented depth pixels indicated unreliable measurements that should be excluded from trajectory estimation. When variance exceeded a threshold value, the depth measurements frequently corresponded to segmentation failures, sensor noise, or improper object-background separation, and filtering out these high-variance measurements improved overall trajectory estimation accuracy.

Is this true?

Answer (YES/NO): YES